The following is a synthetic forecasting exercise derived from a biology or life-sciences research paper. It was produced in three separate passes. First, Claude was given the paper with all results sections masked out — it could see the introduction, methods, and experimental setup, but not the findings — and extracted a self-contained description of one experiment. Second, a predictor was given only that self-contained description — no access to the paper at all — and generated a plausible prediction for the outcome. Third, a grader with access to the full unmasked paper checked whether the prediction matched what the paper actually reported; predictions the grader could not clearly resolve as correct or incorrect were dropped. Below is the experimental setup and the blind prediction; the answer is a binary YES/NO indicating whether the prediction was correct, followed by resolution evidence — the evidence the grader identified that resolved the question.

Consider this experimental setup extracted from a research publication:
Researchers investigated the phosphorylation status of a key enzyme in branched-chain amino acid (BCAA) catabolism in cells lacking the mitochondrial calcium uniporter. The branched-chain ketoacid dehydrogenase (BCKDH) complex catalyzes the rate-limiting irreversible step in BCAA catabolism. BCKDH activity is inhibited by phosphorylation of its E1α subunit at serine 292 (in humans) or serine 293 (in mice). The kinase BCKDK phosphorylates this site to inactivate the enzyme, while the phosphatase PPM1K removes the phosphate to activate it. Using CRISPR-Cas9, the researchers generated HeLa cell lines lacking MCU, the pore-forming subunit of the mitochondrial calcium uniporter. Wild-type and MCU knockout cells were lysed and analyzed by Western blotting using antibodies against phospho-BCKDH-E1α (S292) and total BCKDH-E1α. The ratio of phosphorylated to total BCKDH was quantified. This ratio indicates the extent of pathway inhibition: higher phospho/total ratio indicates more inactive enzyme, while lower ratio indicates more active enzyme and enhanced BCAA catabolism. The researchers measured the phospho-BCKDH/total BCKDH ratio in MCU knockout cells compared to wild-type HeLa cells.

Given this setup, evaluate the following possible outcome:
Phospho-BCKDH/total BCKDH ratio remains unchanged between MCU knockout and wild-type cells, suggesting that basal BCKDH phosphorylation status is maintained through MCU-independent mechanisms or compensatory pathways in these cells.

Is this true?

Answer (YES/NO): NO